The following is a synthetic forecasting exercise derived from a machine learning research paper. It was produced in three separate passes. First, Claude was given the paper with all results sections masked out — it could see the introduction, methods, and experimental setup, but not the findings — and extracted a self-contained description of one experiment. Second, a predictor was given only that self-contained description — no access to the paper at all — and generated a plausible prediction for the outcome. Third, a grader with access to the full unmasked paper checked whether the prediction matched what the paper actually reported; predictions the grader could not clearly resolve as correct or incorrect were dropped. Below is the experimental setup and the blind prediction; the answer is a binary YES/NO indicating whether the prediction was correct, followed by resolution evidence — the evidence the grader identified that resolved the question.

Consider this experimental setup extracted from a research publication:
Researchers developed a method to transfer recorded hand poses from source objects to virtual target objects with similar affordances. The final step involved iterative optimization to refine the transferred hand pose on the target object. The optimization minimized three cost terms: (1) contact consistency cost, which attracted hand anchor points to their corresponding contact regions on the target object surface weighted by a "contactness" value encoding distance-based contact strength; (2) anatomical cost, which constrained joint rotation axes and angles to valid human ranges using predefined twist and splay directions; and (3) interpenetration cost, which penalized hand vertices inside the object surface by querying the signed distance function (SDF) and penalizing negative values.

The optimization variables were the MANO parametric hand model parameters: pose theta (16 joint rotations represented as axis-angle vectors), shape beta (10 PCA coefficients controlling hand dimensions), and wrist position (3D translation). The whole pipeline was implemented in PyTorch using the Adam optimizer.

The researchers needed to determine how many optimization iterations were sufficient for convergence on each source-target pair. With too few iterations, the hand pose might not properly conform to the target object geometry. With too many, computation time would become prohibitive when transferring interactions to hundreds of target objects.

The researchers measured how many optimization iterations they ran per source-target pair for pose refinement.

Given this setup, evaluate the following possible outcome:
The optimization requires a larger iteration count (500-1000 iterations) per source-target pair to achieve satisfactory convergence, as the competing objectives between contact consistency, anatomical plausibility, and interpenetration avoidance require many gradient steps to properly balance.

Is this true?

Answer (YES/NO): YES